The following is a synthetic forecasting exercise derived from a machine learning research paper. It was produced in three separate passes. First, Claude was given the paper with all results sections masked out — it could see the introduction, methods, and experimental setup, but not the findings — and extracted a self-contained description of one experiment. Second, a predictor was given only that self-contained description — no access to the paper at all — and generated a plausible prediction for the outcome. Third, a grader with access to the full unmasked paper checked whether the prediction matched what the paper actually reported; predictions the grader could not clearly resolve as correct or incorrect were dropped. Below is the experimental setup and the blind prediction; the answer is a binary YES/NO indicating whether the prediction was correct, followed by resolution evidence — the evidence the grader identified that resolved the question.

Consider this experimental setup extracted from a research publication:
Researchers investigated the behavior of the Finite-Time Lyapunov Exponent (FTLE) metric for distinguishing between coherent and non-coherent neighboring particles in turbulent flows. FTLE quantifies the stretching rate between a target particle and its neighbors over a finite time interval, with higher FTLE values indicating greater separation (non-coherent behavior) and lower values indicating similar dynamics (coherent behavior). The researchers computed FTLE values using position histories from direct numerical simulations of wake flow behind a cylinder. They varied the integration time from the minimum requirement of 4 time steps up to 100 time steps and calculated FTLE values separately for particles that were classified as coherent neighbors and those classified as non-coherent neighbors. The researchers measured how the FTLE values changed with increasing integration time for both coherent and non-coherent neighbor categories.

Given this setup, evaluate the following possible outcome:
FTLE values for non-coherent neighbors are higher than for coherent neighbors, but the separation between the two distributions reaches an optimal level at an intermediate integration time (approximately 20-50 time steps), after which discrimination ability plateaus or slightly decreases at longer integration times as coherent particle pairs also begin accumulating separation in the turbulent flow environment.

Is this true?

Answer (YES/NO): NO